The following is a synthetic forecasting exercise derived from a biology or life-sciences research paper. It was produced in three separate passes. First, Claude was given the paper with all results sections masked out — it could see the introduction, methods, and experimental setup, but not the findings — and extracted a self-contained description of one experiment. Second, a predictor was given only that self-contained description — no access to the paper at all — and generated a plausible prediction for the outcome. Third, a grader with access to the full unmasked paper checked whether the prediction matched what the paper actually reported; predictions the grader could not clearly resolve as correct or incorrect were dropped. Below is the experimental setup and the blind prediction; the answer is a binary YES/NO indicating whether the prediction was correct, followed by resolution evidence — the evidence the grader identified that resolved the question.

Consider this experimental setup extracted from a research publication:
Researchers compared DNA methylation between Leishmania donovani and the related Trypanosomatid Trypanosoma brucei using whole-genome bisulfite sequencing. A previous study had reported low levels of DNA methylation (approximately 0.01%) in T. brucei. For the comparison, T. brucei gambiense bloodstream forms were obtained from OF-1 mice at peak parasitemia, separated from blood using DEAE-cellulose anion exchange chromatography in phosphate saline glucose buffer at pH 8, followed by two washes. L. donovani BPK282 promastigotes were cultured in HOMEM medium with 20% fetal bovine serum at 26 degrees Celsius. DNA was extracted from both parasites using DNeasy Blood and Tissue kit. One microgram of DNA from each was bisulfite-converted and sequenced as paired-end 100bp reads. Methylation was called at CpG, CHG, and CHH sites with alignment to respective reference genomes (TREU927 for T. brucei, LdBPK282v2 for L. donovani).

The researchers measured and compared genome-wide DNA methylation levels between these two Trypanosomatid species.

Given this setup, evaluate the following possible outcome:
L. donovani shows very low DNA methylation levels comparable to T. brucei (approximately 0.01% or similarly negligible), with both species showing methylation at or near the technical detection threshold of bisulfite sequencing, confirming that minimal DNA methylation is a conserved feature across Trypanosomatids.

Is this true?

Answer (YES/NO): NO